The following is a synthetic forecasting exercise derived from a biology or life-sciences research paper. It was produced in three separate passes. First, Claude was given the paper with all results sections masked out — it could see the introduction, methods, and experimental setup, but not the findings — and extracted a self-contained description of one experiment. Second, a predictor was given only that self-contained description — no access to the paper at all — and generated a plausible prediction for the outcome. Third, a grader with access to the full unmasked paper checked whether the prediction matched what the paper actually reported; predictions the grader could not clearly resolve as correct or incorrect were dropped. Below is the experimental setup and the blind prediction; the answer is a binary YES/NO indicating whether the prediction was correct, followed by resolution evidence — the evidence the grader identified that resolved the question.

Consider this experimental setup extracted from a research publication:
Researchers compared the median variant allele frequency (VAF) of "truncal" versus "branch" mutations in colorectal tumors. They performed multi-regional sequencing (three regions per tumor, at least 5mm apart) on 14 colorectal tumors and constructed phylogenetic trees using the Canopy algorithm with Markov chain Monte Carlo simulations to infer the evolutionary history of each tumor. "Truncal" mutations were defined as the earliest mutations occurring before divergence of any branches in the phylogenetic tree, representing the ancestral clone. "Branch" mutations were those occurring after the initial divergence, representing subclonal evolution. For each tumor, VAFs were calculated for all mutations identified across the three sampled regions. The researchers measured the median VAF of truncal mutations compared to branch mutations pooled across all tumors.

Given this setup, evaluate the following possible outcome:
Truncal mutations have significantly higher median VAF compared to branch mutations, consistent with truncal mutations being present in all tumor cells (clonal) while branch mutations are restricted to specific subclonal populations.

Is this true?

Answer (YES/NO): YES